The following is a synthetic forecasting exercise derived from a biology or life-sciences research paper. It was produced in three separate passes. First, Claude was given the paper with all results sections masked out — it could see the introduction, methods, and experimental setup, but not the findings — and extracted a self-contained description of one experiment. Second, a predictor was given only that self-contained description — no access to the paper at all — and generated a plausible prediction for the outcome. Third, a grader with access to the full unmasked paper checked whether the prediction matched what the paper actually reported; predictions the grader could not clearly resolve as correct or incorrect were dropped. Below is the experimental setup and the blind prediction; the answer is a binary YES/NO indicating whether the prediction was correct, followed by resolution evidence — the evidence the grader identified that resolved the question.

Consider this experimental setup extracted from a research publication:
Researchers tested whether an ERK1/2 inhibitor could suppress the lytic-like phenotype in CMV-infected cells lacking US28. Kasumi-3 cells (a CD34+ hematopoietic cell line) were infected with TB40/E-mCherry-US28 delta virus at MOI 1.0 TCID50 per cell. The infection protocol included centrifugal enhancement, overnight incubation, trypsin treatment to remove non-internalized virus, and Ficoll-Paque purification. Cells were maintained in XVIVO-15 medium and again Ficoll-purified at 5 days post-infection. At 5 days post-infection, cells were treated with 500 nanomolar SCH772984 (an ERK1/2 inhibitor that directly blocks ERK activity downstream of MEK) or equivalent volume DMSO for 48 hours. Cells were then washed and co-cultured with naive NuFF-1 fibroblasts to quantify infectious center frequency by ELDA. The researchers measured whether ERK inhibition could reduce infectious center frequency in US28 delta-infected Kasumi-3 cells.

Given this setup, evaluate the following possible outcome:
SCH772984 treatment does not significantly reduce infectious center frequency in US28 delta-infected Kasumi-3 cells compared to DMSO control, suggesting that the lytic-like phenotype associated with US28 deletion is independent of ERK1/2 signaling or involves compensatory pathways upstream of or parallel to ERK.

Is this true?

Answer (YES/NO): NO